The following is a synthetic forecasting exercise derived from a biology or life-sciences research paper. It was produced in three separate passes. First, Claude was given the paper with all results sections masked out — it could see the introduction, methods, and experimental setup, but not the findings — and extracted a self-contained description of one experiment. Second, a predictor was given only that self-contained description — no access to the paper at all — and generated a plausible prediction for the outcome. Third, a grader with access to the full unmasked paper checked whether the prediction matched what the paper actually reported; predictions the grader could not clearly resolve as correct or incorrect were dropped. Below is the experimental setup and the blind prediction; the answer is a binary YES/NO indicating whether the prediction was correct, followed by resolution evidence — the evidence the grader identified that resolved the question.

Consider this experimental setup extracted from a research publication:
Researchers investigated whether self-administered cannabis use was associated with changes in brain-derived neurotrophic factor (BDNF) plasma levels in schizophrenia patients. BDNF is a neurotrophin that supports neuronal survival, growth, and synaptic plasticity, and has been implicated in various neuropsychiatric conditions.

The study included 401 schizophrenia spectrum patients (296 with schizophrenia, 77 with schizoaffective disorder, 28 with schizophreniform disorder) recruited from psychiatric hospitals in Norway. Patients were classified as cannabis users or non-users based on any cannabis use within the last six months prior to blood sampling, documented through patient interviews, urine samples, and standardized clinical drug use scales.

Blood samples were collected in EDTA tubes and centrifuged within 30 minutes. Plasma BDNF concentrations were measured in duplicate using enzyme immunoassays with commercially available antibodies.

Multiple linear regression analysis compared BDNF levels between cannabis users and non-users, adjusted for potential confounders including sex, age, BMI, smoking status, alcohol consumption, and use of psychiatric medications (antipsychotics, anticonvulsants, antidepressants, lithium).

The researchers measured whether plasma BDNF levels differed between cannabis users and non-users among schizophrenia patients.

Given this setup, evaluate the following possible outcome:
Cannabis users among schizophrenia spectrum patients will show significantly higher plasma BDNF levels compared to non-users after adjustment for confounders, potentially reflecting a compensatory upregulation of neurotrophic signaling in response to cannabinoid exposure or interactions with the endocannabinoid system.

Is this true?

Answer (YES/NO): NO